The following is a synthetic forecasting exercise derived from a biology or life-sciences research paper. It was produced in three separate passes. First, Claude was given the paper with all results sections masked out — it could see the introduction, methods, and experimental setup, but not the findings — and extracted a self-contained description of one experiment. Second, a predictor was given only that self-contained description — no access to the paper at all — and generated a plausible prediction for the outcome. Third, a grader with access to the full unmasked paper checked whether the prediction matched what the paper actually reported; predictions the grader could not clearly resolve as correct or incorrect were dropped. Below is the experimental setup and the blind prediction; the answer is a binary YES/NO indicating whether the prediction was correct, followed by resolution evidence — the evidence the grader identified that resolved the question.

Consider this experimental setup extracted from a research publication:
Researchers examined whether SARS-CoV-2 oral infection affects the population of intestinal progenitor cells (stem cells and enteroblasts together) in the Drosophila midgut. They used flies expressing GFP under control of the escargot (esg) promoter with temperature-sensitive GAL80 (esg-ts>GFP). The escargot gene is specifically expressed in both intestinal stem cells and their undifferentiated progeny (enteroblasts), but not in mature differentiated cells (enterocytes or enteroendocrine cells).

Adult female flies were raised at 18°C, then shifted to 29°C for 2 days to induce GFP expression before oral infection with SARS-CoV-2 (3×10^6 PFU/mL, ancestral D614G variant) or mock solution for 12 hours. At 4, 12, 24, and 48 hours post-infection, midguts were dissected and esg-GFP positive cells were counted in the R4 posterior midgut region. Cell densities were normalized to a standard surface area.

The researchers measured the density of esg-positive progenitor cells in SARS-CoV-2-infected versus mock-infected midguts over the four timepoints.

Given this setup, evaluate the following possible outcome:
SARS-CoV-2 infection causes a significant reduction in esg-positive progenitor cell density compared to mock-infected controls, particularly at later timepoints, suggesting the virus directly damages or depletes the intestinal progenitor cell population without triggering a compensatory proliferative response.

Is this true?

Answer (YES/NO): NO